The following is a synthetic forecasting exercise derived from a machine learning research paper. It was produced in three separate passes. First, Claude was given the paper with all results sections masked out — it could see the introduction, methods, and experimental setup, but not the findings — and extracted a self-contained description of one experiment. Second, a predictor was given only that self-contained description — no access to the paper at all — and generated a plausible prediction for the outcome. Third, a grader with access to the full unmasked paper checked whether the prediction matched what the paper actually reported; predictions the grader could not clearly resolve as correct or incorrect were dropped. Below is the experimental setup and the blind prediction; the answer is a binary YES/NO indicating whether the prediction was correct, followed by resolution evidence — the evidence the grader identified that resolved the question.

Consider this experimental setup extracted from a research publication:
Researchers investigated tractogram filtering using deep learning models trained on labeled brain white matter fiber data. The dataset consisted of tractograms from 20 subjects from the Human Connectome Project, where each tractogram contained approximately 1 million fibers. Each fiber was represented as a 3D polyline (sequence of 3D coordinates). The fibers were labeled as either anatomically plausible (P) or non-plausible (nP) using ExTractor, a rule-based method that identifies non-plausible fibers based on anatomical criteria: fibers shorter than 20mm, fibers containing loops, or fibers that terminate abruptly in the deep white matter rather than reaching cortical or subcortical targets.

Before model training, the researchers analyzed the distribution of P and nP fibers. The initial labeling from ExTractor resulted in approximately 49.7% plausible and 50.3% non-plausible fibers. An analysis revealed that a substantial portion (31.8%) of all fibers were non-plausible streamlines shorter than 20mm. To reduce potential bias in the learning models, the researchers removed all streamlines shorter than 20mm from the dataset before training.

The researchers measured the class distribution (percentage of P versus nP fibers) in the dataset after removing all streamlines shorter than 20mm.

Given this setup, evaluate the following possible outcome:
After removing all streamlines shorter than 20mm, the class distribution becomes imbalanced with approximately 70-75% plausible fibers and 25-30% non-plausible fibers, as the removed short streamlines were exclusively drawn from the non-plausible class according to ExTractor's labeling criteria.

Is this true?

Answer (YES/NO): NO